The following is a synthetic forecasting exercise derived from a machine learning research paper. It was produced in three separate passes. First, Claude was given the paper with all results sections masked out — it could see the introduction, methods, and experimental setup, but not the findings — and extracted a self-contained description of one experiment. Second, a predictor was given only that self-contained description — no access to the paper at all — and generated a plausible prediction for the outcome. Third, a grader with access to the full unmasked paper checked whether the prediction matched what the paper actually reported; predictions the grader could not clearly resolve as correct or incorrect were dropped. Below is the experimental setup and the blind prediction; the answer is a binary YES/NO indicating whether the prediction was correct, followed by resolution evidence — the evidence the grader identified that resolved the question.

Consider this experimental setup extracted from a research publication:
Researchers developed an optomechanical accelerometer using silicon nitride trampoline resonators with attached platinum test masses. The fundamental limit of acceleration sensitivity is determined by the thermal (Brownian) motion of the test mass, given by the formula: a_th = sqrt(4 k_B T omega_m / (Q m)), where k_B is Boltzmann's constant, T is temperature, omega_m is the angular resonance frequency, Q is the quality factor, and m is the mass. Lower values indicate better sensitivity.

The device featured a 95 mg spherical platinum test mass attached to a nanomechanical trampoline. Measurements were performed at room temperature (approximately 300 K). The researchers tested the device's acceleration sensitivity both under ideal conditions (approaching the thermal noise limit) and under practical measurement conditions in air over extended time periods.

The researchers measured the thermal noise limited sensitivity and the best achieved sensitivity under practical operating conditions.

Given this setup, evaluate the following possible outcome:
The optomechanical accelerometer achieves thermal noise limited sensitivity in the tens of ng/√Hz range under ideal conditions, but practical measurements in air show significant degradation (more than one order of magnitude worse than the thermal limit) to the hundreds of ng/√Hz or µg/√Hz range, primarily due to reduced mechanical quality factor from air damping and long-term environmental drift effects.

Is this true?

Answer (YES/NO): NO